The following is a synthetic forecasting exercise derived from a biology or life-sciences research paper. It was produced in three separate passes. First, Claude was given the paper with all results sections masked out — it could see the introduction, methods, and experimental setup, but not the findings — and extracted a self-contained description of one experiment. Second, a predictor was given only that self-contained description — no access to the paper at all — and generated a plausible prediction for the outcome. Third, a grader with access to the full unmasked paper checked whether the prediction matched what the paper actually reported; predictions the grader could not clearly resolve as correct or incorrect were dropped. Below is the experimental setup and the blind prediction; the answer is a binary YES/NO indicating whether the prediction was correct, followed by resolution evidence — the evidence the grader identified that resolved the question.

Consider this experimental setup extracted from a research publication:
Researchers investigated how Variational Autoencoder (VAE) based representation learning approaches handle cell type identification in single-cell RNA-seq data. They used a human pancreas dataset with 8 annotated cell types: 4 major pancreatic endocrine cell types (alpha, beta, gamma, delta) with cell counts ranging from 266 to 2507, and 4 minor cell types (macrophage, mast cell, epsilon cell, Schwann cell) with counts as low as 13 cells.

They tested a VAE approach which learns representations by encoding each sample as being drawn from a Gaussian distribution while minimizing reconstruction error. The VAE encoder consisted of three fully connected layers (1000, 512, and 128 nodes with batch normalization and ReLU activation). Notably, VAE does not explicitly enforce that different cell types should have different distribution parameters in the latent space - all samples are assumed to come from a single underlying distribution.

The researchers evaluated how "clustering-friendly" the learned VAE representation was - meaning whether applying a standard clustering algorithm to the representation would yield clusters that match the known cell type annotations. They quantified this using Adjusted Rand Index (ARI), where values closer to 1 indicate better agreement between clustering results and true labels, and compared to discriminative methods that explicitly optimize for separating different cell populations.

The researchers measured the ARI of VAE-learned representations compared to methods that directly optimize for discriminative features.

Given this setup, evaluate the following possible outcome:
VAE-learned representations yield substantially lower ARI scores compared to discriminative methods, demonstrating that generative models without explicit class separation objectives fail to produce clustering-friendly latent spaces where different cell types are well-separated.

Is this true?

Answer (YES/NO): YES